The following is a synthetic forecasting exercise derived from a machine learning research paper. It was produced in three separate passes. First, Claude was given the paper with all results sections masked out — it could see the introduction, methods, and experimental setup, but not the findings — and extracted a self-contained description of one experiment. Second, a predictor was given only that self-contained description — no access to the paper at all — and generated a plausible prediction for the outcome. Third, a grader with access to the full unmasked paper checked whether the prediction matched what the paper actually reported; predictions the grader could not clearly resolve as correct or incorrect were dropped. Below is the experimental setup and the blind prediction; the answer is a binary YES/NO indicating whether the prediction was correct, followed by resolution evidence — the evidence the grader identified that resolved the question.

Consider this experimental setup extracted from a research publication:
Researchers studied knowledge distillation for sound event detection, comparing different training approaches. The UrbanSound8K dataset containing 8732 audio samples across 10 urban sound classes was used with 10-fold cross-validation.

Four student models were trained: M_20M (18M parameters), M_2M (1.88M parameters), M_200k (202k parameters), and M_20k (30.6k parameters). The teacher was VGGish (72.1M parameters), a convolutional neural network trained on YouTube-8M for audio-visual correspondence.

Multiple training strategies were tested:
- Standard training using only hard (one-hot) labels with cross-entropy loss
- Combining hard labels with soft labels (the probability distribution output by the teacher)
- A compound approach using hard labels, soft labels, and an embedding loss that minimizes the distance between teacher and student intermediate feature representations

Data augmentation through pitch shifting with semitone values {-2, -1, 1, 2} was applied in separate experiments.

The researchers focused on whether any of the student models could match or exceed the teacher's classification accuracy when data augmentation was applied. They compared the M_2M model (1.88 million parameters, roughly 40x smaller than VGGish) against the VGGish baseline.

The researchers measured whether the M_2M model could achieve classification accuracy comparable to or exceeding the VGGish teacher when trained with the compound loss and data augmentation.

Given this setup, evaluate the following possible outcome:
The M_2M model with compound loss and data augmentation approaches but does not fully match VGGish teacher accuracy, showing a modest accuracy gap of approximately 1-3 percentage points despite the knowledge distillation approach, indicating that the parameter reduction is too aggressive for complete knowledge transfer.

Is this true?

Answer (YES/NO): NO